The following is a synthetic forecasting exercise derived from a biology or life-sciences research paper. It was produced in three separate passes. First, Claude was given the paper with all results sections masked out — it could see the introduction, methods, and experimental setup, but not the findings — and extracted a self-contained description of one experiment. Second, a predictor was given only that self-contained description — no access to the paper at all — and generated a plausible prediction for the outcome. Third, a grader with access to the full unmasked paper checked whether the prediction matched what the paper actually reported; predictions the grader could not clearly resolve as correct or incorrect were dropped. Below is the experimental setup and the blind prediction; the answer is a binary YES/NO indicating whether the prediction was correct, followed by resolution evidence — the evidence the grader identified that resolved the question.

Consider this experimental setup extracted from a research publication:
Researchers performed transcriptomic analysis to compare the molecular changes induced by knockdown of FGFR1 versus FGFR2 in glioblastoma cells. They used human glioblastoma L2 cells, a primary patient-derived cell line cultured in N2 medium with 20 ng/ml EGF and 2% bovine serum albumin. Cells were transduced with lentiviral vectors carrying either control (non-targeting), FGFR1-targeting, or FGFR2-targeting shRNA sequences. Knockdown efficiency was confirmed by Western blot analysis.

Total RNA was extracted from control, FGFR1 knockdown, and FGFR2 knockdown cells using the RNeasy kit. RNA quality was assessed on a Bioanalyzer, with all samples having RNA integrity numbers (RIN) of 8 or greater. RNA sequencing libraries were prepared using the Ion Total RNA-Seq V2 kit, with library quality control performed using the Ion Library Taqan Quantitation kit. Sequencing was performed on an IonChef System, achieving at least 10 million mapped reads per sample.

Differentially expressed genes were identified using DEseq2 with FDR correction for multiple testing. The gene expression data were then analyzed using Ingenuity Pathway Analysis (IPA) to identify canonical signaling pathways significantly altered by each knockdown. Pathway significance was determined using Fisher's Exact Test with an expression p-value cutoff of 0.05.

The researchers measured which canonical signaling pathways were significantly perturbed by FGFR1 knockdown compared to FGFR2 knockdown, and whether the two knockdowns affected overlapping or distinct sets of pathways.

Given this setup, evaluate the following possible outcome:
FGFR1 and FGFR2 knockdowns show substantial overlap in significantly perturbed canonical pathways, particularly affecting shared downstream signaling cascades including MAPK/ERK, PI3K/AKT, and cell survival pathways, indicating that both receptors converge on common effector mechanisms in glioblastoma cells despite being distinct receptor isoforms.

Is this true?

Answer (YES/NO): NO